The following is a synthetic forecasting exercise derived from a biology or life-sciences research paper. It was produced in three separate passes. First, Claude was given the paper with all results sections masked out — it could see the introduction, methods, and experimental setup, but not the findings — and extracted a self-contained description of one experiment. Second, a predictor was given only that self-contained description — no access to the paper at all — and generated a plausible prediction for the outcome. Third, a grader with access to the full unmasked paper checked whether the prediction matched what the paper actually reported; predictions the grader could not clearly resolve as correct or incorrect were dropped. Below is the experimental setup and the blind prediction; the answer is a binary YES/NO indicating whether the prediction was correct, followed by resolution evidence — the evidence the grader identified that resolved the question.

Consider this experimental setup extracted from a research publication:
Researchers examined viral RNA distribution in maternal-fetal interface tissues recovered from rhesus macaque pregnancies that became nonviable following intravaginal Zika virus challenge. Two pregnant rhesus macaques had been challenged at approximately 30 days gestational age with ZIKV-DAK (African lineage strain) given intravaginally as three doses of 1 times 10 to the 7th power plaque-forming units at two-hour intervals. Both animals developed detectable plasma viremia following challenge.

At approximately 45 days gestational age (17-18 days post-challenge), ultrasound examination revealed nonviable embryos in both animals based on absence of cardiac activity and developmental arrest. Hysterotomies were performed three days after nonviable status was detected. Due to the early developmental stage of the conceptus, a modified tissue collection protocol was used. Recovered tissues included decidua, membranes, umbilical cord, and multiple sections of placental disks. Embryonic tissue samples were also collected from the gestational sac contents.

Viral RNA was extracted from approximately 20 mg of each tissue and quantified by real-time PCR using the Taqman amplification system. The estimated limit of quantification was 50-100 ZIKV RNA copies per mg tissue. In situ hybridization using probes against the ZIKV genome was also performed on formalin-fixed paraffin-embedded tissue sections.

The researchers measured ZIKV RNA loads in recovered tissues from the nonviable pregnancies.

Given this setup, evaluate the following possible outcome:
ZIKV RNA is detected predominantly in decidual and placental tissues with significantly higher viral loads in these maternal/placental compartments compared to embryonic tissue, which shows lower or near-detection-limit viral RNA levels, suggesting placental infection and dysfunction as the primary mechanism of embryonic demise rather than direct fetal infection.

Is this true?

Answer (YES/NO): NO